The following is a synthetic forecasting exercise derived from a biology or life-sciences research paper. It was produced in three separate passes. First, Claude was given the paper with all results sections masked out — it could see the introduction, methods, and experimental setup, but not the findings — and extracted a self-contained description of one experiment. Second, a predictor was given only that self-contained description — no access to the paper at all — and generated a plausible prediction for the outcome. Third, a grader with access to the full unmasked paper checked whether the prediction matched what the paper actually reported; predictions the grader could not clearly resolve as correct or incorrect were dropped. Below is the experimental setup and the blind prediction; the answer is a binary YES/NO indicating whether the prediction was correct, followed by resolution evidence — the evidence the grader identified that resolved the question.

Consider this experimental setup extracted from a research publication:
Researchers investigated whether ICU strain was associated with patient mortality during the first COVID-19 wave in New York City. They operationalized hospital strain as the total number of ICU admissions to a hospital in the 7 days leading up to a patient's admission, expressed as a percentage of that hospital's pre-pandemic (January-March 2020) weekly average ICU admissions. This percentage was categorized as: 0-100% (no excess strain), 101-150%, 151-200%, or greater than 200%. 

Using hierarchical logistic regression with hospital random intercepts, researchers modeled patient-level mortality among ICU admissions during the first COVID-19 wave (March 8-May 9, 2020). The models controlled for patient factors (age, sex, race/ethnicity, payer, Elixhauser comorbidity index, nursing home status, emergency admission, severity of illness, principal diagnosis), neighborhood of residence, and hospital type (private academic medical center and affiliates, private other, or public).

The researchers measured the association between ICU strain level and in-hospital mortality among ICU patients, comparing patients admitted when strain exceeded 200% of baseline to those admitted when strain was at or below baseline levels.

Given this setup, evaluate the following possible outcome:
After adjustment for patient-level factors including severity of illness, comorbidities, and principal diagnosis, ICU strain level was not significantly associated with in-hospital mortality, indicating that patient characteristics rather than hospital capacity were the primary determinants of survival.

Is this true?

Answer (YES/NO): NO